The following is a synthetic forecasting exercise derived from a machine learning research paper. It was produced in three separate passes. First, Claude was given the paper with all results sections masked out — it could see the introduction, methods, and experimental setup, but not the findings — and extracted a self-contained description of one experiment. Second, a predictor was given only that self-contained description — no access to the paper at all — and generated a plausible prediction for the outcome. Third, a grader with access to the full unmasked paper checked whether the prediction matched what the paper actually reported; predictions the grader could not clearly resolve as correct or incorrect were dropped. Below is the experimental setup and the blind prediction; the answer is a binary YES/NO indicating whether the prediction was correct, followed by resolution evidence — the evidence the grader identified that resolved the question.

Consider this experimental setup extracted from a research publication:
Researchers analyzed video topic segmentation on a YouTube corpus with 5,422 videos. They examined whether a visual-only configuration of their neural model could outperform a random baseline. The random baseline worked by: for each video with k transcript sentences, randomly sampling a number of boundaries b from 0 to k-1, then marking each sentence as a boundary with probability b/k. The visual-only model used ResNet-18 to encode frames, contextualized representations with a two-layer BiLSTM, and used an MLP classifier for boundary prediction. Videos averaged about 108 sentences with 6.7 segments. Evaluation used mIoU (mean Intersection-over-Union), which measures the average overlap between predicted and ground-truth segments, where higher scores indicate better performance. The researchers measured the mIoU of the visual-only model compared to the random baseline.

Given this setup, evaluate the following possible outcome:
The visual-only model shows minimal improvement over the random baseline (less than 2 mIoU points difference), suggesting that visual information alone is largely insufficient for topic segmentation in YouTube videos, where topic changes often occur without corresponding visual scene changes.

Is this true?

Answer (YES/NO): NO